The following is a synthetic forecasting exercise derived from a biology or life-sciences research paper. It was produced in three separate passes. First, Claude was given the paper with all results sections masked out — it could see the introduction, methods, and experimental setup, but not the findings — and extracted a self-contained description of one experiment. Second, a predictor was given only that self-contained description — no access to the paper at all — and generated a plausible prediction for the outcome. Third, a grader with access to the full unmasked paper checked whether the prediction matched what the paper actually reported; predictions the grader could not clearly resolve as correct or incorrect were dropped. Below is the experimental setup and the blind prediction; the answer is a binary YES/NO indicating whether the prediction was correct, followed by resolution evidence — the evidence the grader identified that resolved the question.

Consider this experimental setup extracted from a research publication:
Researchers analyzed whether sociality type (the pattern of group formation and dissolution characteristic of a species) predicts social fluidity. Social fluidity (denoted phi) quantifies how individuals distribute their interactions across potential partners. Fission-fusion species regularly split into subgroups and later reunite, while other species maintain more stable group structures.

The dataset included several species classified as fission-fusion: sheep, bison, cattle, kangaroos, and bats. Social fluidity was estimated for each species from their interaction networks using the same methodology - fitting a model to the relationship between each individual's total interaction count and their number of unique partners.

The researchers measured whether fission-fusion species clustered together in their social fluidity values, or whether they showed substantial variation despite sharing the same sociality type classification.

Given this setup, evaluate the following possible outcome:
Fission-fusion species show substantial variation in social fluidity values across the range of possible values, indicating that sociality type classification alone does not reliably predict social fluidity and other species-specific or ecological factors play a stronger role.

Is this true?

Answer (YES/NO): YES